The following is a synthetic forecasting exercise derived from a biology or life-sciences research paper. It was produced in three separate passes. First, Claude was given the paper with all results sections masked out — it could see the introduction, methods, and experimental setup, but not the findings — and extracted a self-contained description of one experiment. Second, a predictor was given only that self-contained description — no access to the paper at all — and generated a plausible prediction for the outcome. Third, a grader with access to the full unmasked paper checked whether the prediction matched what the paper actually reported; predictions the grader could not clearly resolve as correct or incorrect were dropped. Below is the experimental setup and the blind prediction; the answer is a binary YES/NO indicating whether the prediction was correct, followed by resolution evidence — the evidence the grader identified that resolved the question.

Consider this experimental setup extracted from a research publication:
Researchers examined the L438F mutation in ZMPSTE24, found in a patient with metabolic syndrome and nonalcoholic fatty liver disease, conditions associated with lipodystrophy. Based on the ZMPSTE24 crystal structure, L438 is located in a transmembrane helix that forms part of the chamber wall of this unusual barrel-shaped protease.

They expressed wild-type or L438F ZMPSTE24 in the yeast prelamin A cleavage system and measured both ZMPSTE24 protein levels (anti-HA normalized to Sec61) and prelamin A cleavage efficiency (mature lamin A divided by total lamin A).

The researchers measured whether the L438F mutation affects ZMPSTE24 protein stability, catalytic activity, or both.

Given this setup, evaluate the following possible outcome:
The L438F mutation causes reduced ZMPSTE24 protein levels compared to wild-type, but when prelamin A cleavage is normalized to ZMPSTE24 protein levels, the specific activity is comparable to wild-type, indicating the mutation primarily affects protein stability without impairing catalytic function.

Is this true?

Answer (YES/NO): NO